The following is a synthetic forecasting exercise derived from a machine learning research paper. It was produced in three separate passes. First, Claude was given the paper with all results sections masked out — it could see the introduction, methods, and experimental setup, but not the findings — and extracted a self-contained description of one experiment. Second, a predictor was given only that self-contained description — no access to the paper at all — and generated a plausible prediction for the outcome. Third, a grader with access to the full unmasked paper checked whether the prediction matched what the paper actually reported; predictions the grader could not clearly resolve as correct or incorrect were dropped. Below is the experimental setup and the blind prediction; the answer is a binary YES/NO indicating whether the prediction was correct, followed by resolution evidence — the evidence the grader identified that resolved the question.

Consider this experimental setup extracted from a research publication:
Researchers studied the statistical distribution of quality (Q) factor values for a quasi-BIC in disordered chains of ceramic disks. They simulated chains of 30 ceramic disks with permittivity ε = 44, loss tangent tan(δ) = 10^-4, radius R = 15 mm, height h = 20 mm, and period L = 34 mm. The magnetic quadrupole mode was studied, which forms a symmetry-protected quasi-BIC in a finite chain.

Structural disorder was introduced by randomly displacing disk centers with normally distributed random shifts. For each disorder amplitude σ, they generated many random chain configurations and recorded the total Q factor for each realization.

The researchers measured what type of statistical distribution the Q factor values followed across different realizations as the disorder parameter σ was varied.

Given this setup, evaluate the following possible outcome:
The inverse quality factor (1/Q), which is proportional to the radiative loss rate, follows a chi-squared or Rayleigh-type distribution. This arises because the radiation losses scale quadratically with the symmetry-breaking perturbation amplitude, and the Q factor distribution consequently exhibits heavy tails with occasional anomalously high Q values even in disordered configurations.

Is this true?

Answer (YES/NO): NO